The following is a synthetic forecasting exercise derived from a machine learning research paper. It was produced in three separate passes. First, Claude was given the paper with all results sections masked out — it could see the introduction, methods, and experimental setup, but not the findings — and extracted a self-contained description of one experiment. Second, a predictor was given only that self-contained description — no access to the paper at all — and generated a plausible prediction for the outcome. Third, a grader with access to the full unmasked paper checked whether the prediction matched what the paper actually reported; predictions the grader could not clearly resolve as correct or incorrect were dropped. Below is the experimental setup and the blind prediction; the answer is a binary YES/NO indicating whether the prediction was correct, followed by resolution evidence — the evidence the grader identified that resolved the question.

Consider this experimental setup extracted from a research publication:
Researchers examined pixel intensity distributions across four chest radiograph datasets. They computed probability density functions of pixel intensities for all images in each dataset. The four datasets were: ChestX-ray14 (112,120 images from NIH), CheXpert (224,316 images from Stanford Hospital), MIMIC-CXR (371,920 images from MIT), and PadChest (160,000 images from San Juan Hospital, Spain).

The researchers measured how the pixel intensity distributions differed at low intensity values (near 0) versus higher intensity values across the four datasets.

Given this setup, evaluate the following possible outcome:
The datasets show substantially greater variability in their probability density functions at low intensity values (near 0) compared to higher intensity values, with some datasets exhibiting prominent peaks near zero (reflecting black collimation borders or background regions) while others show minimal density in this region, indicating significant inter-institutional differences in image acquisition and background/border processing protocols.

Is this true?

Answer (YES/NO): NO